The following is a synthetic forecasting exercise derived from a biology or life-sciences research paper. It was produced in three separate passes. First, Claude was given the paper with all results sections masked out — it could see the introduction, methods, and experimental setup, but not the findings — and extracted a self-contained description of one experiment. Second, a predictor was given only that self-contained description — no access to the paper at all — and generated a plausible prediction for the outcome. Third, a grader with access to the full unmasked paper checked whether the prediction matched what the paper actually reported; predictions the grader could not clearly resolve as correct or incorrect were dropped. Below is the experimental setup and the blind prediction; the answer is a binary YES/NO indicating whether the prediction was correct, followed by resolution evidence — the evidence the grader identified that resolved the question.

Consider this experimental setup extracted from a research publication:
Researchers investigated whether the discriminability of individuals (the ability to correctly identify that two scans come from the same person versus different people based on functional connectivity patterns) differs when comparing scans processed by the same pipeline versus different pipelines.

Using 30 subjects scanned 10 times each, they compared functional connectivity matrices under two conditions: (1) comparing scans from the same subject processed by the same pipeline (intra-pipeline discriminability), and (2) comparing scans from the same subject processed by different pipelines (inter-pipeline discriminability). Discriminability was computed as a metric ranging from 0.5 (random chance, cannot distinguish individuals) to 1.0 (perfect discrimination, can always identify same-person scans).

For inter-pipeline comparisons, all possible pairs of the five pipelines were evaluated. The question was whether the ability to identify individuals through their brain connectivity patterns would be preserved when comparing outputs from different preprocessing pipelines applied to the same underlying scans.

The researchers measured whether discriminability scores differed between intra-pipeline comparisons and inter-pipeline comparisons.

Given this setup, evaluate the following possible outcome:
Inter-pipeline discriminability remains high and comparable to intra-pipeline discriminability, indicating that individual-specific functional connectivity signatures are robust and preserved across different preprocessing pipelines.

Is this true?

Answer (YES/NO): YES